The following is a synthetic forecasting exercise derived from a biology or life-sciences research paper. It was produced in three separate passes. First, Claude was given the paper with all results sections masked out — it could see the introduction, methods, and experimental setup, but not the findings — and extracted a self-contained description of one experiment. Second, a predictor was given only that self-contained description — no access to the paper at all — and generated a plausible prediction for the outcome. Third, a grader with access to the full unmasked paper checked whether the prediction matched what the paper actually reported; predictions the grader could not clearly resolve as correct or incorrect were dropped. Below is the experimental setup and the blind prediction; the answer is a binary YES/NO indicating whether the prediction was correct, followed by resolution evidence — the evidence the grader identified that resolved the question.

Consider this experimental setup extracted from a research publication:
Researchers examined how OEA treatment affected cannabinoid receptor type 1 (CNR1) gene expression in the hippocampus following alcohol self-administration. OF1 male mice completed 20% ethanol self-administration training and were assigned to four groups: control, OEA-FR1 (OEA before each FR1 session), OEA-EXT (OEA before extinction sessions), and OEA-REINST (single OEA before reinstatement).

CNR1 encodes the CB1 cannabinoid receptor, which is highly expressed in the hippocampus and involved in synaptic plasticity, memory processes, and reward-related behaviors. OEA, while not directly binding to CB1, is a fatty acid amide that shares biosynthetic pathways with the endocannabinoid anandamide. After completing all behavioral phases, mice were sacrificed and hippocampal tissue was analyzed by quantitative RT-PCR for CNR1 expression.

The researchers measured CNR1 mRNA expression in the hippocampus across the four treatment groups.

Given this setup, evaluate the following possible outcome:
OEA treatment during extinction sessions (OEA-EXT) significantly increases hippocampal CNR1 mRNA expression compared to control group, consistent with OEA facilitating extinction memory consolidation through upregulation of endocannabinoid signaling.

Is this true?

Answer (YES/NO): NO